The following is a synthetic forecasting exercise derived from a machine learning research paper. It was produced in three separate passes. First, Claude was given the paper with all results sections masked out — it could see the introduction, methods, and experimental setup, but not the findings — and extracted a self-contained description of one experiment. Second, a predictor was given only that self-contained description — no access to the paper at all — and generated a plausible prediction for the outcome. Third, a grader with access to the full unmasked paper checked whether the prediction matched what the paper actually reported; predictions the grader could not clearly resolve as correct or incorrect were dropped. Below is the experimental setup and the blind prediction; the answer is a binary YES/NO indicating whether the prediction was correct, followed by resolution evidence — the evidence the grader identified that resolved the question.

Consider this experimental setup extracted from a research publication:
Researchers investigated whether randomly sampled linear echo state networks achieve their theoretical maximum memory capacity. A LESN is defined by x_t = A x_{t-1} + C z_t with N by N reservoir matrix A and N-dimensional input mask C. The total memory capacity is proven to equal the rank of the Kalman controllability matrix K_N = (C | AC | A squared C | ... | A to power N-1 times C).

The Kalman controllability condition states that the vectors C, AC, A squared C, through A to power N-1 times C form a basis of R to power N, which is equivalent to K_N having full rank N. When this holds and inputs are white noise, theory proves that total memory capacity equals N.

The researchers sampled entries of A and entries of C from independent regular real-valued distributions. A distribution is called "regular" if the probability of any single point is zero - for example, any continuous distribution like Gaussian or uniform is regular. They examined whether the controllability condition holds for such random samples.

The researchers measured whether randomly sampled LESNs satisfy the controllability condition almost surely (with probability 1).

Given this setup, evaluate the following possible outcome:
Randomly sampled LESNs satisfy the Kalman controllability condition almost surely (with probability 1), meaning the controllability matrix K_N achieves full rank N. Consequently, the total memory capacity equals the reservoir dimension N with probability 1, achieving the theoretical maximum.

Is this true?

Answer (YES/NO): YES